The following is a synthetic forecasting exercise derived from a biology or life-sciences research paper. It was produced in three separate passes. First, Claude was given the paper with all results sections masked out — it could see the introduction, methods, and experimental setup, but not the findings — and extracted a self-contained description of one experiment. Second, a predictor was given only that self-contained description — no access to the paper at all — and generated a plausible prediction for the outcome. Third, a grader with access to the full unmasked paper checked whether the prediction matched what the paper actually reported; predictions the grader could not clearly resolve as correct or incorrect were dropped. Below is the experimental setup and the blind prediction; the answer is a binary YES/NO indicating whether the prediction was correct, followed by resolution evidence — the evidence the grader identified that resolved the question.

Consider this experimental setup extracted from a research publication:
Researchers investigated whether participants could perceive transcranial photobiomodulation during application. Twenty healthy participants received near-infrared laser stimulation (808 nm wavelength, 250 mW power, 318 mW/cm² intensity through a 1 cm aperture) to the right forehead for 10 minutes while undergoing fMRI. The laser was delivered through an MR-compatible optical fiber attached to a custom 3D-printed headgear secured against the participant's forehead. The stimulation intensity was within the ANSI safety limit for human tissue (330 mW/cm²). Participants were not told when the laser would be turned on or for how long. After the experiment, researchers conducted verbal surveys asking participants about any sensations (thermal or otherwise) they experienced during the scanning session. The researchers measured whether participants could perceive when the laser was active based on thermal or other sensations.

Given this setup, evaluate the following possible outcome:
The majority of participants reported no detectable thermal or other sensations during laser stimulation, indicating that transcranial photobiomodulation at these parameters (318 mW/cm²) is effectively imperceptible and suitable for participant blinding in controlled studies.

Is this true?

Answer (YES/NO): YES